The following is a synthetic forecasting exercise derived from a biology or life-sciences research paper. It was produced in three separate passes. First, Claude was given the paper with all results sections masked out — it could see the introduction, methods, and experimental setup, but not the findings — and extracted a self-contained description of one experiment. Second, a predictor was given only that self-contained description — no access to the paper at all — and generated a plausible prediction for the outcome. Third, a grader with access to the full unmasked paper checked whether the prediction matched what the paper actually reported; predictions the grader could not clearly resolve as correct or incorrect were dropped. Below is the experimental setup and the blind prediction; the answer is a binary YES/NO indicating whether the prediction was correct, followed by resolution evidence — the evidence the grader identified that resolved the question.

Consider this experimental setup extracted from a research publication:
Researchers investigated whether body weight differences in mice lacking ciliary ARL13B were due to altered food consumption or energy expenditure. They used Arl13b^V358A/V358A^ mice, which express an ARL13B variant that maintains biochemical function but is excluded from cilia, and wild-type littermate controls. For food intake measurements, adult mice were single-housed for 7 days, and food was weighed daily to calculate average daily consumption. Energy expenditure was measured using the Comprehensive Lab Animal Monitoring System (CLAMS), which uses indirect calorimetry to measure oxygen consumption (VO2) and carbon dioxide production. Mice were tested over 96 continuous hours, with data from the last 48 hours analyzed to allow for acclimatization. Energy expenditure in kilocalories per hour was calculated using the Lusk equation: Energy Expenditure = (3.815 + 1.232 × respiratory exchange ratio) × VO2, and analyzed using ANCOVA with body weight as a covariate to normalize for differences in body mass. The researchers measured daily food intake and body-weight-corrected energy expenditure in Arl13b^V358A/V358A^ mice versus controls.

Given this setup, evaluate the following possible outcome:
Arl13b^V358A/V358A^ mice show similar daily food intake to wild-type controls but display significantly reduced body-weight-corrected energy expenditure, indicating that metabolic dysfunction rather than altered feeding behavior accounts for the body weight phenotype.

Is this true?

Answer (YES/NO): NO